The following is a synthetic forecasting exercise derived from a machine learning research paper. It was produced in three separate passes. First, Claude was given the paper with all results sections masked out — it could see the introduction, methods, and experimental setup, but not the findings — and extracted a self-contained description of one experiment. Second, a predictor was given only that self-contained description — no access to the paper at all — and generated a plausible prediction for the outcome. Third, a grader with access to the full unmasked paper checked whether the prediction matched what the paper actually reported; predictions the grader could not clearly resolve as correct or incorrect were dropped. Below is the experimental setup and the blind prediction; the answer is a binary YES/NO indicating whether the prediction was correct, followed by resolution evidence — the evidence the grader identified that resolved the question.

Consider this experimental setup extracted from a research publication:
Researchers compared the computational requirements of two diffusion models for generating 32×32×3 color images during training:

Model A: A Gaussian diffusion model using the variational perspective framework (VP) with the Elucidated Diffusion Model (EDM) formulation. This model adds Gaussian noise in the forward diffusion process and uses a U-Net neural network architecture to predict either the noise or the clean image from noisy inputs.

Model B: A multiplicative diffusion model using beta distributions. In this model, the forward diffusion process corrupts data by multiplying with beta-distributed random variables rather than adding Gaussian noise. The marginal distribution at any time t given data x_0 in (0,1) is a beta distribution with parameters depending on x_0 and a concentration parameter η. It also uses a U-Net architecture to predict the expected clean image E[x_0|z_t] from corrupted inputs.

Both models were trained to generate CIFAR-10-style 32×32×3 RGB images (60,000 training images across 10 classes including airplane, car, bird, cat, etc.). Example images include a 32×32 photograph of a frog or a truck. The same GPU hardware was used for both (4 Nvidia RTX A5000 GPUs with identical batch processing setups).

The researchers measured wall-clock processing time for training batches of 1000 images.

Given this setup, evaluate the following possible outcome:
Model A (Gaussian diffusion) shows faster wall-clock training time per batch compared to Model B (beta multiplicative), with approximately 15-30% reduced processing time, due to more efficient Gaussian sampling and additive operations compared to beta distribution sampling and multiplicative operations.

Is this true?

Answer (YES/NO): NO